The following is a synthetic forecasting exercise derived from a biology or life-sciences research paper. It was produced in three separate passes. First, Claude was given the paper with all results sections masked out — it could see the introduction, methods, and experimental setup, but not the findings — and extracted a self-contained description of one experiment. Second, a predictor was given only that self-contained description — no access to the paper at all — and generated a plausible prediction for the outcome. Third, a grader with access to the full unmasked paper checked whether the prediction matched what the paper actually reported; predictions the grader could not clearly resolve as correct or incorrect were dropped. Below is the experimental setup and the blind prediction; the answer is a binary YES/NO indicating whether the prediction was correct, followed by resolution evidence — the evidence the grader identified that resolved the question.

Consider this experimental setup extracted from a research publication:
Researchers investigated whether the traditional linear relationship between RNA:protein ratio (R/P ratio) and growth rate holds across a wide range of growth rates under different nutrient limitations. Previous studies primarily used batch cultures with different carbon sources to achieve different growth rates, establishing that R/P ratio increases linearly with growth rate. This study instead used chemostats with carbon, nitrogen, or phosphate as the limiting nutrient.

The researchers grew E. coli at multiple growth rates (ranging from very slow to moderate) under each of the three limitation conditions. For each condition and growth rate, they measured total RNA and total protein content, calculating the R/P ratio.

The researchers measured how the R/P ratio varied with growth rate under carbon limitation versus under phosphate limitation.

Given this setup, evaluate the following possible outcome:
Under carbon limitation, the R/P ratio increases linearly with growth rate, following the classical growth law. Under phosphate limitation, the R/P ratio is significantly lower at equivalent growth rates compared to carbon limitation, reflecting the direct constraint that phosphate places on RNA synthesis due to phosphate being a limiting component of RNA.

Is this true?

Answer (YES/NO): YES